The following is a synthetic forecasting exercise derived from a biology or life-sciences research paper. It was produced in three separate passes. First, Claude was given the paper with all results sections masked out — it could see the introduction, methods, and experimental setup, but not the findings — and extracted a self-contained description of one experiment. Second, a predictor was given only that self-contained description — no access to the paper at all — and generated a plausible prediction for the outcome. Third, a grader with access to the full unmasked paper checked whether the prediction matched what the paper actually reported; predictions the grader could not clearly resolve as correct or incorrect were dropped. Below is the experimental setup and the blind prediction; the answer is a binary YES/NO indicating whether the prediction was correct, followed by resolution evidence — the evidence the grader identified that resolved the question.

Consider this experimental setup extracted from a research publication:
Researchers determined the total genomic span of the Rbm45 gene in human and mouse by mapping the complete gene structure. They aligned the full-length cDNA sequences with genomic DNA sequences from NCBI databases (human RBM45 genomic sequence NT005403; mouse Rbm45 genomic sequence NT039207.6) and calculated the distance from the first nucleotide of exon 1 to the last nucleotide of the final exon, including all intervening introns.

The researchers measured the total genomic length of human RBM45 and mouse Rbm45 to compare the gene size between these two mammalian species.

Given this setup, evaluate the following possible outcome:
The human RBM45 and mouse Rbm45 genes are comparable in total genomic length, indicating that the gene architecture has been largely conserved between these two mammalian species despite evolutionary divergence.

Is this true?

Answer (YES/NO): NO